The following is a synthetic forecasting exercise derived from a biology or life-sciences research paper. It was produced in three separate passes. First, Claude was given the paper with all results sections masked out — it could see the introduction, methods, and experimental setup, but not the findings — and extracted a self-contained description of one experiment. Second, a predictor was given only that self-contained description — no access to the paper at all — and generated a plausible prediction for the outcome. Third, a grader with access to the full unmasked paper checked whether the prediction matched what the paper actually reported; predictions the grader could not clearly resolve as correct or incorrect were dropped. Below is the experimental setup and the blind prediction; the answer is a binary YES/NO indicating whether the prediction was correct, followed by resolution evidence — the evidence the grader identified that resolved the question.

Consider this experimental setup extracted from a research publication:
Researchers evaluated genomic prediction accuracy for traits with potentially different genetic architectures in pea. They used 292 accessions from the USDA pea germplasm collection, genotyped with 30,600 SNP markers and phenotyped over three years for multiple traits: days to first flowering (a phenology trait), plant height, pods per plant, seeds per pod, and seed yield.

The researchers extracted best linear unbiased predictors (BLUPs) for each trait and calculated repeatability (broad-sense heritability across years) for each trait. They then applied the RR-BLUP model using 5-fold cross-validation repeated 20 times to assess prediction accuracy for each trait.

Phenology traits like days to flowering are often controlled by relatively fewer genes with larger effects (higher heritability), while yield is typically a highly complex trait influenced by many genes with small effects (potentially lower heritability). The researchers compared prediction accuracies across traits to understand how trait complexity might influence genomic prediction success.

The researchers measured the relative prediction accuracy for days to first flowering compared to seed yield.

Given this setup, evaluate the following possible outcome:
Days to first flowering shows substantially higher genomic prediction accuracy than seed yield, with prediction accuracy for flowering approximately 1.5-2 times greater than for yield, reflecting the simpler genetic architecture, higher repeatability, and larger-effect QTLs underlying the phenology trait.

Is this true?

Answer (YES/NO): YES